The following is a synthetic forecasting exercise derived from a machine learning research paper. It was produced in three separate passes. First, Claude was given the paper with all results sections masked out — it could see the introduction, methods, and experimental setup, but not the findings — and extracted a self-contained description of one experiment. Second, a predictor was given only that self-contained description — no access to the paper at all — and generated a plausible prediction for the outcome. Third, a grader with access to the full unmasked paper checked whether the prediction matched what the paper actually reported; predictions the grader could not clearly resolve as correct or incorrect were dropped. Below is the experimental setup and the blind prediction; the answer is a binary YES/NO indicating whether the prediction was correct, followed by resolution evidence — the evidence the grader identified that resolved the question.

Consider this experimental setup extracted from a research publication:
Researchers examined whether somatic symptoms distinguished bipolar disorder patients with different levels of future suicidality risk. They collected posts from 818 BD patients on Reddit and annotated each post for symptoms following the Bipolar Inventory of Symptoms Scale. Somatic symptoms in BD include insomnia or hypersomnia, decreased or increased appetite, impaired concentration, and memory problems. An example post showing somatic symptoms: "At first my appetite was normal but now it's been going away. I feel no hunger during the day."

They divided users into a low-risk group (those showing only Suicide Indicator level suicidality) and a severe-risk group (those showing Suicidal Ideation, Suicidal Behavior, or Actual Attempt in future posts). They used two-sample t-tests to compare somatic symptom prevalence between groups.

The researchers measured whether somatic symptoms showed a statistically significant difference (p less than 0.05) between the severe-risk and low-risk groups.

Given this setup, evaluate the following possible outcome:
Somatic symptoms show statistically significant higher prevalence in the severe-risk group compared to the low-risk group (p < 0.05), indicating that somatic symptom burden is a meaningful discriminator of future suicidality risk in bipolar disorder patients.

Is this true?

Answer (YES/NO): NO